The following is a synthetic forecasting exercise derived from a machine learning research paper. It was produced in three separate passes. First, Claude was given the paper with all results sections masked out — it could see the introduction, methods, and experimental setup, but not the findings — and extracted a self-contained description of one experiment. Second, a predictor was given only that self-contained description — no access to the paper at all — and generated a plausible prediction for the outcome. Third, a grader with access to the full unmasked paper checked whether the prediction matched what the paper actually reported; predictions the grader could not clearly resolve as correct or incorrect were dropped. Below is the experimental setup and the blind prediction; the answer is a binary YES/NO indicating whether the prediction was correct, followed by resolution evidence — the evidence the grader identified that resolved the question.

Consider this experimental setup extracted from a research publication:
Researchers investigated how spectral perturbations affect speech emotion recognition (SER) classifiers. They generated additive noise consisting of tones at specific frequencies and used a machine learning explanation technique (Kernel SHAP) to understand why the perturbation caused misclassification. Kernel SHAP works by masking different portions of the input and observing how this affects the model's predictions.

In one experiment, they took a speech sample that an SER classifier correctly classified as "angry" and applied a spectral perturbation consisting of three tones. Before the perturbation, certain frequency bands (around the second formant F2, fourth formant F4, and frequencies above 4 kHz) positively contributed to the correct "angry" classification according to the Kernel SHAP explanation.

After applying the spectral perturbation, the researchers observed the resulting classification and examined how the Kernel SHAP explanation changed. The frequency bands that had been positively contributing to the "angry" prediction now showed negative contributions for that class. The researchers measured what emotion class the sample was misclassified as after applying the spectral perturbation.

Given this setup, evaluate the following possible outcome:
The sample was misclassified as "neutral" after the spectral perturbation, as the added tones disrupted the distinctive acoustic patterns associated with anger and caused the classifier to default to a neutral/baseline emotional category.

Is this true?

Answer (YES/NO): NO